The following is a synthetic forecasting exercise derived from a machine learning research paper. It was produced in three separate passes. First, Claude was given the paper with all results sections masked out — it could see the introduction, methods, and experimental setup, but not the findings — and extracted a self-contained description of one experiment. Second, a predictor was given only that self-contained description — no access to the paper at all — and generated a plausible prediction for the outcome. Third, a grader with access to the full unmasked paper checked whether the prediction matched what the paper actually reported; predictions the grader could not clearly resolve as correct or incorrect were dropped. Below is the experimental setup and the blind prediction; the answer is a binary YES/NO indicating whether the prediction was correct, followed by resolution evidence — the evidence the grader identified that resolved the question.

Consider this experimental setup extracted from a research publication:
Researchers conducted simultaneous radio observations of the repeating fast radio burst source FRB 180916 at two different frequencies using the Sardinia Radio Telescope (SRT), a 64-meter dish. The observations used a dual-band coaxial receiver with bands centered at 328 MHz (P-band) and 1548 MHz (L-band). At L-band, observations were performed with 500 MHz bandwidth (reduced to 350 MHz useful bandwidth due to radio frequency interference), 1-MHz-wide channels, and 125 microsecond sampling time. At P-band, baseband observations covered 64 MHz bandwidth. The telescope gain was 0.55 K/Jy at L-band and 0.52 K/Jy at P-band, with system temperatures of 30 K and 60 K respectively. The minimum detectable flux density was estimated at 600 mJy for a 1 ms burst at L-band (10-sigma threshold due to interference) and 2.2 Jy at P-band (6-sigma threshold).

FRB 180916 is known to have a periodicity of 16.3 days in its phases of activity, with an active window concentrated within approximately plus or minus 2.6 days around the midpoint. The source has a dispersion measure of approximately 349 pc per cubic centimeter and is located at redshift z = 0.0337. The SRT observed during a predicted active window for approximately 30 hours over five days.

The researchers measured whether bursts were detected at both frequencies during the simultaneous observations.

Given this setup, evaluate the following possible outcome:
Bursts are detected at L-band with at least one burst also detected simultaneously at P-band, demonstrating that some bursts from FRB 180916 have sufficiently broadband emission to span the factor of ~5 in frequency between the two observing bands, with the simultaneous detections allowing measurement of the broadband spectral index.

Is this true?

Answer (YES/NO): NO